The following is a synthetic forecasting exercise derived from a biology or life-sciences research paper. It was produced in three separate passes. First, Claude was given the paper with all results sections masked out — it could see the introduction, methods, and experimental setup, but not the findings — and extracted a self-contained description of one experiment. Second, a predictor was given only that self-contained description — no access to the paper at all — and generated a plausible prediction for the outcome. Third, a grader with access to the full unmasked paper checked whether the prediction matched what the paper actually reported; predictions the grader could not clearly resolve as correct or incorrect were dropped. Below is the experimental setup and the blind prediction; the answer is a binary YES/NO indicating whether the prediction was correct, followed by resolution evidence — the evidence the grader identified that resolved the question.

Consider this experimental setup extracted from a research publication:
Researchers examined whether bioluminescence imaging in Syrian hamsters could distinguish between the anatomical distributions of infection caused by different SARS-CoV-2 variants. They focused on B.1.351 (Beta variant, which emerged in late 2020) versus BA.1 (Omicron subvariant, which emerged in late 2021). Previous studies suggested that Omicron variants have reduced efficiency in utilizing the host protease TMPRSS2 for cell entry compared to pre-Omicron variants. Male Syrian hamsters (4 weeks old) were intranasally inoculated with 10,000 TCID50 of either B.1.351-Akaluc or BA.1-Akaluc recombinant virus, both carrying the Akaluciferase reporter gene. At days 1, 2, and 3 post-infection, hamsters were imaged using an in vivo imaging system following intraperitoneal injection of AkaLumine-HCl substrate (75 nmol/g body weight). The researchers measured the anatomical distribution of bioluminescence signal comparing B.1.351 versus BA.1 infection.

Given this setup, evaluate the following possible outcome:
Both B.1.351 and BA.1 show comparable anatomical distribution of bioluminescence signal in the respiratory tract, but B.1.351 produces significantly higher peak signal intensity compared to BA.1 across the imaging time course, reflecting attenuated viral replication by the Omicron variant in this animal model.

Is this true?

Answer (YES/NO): NO